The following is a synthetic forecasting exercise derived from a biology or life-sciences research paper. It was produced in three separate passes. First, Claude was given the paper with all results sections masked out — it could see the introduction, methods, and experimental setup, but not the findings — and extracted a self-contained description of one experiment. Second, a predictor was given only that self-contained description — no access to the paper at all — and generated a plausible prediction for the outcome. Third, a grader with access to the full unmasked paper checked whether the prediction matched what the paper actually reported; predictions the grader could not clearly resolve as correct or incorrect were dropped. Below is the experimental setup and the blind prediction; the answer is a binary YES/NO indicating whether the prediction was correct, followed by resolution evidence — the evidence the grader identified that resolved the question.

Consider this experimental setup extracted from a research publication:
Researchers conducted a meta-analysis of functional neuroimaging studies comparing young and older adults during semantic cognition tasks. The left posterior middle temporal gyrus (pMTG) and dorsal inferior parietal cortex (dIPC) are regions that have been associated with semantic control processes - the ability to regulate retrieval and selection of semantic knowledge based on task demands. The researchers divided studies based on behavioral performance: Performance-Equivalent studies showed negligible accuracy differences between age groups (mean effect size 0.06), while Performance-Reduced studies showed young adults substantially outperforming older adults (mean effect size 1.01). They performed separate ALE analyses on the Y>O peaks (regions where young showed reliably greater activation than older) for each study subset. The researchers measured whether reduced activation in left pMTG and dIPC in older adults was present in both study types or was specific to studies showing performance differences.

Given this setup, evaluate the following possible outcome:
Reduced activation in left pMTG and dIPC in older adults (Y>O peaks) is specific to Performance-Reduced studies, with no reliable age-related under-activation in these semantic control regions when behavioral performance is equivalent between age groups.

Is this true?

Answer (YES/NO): YES